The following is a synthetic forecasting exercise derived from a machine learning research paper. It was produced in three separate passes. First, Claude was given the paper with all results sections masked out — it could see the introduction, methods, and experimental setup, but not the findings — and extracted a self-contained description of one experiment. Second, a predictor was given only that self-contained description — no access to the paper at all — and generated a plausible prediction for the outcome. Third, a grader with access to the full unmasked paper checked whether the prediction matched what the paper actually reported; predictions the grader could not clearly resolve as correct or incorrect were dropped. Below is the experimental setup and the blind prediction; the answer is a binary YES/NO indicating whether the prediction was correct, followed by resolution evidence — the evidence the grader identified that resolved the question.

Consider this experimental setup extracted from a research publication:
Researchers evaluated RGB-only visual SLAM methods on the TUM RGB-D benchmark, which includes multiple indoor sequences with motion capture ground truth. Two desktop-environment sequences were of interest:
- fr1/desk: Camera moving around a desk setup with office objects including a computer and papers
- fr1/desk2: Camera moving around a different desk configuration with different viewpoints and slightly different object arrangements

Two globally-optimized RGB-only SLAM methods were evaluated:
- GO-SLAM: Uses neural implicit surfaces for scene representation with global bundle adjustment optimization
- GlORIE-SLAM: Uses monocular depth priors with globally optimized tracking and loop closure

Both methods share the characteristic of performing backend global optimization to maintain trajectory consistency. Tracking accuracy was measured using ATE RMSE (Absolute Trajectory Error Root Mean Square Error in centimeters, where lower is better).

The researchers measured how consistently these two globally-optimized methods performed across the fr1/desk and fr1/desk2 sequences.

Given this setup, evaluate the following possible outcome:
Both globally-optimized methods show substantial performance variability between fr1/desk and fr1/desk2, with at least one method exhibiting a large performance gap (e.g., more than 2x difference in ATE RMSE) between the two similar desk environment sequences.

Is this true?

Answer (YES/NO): NO